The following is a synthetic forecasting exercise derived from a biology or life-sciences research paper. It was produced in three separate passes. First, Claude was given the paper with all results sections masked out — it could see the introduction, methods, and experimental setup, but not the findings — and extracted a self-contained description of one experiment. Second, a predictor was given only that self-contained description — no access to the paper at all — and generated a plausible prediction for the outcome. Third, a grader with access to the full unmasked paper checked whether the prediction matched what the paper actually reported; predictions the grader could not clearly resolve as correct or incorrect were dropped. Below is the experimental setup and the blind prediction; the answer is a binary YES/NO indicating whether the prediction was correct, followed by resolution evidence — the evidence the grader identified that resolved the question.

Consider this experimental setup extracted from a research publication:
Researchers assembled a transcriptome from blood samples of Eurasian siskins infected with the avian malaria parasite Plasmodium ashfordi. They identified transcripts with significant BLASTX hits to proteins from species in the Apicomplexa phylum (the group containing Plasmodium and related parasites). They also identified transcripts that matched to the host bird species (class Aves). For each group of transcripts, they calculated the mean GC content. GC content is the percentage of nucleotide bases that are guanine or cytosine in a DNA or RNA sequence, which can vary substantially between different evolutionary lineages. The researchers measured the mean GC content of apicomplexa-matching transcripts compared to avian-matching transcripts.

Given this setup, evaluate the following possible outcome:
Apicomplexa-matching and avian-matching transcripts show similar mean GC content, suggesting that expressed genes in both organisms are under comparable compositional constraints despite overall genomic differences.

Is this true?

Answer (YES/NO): NO